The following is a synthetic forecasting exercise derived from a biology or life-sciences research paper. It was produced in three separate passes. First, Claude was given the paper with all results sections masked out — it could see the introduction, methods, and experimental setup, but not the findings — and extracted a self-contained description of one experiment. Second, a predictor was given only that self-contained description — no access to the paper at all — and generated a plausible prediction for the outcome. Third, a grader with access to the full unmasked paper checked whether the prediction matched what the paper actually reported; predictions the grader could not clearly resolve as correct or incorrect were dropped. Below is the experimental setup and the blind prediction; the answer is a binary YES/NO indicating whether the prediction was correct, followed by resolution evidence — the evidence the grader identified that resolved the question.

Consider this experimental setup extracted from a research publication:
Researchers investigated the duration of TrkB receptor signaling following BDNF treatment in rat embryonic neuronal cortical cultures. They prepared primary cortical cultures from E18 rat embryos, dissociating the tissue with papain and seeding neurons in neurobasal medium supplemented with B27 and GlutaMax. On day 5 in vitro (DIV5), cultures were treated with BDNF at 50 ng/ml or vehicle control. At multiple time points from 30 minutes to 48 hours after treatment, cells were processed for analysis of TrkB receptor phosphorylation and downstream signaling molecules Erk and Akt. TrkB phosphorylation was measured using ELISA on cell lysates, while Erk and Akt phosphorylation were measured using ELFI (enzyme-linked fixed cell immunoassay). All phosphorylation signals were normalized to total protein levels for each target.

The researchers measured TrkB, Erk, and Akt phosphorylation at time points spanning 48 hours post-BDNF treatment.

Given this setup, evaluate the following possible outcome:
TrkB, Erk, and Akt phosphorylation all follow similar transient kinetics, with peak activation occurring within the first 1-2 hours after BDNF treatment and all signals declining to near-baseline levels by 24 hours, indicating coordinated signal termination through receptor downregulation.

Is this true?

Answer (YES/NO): NO